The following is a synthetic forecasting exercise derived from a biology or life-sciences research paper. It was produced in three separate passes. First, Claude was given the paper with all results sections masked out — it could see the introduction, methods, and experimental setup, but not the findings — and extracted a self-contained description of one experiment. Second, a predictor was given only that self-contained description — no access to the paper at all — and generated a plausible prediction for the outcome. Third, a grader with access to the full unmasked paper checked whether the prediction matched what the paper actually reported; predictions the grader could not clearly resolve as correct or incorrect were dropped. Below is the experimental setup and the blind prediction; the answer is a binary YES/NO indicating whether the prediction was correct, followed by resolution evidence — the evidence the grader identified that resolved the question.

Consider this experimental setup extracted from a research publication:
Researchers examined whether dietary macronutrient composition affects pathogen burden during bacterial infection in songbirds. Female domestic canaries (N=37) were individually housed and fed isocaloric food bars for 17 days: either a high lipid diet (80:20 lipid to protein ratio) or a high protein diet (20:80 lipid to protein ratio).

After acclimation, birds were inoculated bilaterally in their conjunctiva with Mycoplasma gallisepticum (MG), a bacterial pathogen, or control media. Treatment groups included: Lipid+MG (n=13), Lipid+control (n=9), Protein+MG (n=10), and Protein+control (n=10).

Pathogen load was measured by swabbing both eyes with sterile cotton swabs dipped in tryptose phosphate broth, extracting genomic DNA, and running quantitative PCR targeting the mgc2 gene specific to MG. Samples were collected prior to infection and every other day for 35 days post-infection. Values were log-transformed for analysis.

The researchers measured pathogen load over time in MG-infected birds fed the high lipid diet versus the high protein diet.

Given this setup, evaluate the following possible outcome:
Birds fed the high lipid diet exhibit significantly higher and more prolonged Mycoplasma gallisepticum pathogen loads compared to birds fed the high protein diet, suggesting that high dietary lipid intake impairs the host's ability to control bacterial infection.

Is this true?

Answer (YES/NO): NO